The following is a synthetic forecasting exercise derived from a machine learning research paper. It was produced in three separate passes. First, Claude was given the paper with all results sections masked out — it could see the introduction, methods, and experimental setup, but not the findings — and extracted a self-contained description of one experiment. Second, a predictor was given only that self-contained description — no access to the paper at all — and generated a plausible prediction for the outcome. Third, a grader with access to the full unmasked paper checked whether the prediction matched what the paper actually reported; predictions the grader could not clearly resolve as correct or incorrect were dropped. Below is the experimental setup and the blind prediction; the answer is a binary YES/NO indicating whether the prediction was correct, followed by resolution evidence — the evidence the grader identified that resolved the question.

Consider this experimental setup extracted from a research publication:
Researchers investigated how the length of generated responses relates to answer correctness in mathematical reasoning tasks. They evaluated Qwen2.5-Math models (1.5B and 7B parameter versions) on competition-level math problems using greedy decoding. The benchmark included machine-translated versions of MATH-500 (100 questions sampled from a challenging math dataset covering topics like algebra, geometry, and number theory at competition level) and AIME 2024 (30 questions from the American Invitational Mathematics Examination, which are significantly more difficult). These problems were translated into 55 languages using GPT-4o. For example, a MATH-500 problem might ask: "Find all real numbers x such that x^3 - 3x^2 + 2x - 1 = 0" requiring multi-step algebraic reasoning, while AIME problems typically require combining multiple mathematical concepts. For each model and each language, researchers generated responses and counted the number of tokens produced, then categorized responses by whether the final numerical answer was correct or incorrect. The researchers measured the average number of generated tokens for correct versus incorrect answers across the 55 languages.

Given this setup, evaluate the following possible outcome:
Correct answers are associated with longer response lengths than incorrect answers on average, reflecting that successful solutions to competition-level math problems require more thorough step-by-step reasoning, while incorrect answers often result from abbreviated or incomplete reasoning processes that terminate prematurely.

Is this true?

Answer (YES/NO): NO